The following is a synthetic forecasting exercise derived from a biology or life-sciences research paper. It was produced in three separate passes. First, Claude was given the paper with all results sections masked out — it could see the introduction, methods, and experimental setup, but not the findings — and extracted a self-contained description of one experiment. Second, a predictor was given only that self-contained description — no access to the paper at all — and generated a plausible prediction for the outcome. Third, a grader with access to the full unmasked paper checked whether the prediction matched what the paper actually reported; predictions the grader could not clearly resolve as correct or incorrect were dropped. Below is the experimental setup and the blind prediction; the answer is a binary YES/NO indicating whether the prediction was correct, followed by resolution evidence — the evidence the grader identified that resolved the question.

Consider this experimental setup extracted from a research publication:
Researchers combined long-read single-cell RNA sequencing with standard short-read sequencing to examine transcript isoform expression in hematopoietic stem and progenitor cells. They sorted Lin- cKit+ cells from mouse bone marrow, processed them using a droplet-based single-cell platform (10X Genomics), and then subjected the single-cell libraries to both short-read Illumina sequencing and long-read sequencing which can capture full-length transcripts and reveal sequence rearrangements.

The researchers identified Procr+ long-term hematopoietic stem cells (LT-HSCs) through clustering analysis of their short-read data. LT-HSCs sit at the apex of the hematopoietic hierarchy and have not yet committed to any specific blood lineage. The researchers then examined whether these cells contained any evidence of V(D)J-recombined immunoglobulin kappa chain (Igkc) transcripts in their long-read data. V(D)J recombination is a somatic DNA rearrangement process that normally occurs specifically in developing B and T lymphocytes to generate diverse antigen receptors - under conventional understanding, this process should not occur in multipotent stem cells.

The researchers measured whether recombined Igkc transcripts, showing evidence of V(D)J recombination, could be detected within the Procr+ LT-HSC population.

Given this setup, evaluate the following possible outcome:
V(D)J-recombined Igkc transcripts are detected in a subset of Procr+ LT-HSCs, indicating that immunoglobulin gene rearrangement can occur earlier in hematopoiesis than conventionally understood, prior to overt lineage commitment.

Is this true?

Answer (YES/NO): YES